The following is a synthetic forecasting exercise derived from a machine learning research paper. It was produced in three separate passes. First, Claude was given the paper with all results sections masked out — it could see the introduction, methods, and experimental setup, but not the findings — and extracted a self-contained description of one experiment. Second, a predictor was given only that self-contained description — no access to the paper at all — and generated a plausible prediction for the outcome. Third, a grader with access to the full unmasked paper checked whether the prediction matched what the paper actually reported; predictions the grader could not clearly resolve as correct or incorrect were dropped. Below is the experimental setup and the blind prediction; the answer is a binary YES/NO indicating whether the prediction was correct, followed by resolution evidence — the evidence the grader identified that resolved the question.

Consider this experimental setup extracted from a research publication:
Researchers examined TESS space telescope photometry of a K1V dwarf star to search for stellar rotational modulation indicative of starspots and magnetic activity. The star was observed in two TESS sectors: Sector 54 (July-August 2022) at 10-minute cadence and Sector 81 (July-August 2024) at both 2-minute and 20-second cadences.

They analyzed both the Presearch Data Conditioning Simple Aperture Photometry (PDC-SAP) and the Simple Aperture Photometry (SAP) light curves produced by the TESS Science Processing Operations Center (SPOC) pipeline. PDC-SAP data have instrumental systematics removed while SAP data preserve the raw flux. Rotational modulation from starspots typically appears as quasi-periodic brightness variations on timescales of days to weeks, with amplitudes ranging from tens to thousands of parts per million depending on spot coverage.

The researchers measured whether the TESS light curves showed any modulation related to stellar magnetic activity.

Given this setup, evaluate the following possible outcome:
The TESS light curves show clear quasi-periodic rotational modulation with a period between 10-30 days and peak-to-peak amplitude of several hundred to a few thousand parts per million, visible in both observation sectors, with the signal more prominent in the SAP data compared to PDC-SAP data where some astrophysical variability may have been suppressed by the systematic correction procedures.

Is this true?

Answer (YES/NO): NO